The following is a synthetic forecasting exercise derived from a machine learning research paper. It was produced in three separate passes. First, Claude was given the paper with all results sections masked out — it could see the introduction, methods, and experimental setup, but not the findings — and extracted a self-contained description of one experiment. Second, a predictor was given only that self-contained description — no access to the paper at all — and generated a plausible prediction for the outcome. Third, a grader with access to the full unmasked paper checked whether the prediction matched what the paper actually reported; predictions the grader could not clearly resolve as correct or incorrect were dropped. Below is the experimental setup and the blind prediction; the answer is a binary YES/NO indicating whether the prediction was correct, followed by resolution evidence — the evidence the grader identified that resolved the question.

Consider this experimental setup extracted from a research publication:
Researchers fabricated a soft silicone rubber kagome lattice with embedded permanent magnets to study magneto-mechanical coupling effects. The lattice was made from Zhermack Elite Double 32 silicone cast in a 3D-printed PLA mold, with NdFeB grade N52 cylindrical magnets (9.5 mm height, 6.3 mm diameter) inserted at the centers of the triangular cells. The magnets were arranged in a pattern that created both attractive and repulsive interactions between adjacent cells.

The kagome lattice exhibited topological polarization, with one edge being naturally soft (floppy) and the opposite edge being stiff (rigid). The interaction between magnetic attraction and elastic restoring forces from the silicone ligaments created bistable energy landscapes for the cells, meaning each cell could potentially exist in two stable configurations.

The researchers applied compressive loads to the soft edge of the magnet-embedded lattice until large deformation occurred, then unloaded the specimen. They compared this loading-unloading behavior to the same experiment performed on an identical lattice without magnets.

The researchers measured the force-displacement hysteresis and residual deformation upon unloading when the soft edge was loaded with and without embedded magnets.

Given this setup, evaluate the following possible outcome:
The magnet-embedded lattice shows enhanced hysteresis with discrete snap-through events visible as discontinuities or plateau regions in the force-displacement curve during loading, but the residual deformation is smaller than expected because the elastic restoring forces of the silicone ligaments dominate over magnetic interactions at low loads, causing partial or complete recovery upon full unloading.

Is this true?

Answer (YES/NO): NO